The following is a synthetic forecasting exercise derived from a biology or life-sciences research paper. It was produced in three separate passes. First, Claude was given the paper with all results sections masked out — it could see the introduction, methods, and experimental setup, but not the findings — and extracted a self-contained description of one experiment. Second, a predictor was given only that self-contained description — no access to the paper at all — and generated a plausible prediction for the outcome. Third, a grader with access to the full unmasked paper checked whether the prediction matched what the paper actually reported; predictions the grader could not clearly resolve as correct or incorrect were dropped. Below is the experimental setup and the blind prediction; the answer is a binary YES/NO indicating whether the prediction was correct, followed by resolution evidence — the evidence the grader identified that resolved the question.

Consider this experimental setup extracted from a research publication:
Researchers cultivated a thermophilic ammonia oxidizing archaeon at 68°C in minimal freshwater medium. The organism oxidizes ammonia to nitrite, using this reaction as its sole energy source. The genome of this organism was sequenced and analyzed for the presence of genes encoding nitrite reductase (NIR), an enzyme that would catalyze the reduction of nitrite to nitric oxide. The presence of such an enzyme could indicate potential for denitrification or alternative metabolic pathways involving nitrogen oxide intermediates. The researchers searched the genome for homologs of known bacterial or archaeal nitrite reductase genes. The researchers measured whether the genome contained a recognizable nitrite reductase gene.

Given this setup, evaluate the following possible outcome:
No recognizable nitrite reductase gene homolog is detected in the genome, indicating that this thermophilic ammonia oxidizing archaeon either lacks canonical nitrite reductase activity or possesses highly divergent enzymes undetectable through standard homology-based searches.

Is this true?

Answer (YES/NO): YES